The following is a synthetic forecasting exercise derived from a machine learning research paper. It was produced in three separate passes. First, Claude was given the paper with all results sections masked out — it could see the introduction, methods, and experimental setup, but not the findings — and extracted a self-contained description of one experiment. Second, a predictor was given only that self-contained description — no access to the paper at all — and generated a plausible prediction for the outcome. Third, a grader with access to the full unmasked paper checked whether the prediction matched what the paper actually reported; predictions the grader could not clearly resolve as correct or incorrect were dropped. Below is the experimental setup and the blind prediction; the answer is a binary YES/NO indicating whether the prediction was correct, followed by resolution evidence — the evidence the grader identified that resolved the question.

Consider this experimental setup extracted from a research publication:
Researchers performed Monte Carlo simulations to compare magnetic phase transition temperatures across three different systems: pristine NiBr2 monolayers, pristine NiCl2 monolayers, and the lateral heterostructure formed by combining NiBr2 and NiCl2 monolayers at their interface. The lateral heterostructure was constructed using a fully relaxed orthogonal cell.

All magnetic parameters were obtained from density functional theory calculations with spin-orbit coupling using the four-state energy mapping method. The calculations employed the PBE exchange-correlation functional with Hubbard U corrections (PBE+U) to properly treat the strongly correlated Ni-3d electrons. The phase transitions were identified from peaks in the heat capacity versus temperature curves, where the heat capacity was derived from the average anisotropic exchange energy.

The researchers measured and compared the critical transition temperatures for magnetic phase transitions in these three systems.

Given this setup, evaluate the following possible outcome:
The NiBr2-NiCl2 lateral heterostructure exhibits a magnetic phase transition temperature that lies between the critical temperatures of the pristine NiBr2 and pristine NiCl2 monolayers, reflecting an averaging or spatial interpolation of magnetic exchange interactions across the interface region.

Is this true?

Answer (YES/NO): NO